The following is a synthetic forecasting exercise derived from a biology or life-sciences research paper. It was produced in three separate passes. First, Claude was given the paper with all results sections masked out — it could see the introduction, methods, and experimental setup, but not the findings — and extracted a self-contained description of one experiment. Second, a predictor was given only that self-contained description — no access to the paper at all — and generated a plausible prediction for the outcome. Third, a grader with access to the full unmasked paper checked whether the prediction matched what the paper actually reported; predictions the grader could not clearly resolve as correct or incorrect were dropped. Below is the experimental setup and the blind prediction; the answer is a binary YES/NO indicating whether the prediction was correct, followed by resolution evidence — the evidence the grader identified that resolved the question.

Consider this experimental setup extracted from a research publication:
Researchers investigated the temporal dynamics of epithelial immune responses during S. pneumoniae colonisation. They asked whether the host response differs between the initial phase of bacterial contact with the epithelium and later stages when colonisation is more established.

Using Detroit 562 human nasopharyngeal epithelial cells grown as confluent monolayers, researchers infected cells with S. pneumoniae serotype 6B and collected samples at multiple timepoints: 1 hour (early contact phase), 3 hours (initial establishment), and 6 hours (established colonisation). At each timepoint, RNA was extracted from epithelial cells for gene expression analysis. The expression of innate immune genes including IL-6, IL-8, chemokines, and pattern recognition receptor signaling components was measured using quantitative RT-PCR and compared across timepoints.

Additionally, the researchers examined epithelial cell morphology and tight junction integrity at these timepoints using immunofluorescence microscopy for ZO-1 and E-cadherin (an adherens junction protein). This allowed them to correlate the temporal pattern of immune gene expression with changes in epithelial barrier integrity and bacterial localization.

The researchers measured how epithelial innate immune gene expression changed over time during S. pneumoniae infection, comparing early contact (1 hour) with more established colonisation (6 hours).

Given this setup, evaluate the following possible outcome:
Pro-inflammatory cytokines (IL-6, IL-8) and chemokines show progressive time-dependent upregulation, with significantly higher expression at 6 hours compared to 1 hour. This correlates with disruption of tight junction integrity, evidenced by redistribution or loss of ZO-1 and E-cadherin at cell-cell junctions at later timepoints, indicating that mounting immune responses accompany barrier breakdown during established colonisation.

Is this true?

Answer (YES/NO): NO